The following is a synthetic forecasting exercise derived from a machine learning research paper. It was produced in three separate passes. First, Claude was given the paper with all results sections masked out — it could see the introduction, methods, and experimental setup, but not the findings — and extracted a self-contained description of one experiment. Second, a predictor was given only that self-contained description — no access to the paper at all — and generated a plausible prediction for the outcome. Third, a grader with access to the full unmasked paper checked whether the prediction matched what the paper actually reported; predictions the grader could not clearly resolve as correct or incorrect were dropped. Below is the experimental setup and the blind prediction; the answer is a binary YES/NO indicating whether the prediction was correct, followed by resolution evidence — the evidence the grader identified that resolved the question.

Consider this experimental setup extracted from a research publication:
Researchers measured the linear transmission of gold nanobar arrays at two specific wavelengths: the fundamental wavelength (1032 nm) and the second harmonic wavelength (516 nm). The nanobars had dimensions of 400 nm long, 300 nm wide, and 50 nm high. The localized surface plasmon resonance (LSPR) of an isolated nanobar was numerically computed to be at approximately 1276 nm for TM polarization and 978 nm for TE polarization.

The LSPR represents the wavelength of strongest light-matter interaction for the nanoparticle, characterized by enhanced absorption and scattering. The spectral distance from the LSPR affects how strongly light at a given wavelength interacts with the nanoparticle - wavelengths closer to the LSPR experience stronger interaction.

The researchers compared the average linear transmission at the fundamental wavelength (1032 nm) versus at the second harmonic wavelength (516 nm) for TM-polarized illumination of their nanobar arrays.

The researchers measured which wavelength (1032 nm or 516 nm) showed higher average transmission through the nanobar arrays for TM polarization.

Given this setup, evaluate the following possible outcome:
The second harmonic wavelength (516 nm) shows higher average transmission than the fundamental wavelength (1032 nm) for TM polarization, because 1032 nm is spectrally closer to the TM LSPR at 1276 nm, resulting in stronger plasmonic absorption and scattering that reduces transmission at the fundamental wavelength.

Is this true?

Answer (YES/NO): YES